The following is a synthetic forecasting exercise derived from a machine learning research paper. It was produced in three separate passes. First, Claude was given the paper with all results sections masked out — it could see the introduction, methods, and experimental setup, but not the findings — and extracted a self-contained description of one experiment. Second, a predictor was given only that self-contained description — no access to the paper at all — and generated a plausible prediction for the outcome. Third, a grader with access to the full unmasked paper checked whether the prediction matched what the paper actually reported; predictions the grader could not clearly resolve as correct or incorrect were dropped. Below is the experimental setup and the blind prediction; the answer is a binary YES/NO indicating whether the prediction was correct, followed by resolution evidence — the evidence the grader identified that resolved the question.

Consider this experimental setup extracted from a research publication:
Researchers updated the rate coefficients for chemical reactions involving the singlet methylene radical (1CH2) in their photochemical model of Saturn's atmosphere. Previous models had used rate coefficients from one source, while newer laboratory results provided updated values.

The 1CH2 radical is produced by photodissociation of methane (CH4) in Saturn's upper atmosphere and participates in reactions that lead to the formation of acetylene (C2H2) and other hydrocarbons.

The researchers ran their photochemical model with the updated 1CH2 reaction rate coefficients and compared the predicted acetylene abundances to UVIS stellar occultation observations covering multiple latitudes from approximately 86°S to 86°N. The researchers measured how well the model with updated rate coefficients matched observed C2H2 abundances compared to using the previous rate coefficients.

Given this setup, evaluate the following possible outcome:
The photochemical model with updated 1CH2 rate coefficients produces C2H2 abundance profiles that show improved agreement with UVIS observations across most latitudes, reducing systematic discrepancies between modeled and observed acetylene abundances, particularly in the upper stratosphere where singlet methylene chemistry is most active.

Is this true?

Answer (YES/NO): YES